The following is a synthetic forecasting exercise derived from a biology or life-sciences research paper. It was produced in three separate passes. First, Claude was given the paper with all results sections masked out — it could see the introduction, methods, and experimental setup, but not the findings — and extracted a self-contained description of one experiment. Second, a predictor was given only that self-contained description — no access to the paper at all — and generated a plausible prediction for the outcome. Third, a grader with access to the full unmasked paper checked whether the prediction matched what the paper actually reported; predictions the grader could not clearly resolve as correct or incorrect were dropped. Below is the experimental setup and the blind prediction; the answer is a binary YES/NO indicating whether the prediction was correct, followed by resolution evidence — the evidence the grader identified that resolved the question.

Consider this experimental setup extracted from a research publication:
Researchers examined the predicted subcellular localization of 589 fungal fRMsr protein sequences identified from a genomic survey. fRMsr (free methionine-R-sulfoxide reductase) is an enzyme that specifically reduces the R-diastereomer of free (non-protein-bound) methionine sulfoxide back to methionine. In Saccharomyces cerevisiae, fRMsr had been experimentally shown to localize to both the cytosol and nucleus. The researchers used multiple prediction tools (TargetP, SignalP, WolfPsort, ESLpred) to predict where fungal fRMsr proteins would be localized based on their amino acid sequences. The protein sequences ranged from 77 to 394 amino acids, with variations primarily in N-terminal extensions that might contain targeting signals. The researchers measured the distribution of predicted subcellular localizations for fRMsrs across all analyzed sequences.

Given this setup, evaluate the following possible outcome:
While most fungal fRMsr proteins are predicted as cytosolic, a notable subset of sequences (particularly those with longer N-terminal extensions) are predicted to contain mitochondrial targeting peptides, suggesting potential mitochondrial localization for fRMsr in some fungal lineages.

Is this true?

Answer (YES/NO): NO